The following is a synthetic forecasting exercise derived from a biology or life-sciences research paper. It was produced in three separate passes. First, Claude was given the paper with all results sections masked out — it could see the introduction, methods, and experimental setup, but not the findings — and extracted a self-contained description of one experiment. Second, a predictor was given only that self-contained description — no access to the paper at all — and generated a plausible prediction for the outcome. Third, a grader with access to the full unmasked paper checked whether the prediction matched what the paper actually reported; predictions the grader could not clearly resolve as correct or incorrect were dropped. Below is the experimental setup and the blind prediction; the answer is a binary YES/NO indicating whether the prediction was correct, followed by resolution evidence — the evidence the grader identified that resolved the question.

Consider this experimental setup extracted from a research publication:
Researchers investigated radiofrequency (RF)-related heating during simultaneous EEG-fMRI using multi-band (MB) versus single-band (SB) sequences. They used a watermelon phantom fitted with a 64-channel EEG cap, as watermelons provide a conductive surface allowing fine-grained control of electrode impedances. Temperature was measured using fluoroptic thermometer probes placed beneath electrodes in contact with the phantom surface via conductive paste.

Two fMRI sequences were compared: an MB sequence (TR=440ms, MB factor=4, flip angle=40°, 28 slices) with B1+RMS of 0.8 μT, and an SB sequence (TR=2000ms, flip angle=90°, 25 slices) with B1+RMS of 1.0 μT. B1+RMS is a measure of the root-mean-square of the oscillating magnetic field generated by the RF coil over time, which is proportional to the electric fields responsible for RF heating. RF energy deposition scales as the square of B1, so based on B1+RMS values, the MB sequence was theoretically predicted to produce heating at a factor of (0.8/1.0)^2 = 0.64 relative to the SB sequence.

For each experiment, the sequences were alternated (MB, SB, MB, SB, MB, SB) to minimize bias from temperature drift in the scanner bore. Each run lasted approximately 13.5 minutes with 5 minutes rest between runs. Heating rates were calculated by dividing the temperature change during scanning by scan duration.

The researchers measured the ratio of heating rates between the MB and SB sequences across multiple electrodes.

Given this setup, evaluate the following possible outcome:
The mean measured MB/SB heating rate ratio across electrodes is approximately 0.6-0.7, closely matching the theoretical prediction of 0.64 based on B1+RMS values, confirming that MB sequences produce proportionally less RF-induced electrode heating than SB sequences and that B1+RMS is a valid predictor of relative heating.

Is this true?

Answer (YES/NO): NO